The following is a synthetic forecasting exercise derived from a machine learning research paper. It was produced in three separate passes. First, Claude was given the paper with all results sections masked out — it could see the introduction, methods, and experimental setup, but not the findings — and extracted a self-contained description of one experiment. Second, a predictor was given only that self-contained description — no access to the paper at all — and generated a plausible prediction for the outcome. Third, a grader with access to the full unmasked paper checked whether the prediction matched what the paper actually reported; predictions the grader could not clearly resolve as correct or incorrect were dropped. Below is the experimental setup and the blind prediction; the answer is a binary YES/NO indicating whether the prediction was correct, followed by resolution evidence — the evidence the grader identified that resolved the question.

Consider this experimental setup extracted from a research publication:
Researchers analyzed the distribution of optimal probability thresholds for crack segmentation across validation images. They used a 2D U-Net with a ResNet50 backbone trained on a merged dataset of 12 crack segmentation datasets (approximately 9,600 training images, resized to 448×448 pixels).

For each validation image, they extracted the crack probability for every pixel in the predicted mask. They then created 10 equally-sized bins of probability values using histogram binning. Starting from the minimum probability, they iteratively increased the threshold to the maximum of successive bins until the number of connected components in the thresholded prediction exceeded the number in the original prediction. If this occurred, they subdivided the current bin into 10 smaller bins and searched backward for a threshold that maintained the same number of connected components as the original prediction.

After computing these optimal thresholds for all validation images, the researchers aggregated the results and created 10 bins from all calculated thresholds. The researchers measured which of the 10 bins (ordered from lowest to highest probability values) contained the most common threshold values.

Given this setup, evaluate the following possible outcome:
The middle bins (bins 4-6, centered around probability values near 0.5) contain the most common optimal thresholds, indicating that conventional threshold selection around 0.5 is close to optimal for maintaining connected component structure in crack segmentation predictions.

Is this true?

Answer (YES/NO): NO